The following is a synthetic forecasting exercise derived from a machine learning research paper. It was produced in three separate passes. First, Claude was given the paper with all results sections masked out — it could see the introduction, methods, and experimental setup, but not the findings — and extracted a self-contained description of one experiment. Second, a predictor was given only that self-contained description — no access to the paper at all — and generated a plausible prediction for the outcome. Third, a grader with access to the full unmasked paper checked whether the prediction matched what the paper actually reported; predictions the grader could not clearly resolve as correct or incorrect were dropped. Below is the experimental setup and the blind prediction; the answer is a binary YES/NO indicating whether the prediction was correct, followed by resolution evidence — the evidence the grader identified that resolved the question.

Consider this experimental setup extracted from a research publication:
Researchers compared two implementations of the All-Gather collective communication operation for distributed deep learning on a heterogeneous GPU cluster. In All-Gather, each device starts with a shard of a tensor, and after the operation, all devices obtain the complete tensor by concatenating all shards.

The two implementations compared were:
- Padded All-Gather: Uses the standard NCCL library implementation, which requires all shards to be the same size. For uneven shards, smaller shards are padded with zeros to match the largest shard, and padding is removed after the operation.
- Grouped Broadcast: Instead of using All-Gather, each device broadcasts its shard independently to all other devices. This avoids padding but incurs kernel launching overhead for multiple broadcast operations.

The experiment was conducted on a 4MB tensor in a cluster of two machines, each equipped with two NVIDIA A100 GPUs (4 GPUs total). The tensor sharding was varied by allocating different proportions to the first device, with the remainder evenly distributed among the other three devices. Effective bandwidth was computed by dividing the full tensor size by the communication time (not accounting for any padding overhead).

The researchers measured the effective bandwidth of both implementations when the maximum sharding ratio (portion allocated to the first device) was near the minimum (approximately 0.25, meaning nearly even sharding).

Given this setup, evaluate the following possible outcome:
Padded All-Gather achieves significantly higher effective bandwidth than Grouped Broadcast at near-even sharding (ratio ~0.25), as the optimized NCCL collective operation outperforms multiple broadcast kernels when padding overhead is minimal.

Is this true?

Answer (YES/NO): YES